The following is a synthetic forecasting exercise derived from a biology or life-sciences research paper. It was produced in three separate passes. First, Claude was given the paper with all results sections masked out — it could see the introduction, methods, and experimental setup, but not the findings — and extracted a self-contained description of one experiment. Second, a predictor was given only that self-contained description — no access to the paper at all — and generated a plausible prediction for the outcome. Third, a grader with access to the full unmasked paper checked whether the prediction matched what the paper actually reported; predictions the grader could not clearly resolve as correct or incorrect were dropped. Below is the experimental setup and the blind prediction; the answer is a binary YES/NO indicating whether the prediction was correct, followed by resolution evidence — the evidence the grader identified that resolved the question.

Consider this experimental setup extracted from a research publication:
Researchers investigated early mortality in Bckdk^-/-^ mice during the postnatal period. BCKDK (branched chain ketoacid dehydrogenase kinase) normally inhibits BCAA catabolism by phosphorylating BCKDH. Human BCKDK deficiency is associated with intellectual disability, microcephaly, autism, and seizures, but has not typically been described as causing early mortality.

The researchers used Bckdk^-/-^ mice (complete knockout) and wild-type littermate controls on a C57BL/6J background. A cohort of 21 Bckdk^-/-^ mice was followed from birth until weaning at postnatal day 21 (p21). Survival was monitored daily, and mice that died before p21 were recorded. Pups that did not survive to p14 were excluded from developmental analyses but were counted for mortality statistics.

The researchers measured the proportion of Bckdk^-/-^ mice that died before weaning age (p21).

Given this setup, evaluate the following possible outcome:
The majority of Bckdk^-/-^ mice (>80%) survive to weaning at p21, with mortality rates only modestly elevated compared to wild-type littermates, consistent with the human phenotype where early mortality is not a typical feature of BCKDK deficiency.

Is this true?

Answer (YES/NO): NO